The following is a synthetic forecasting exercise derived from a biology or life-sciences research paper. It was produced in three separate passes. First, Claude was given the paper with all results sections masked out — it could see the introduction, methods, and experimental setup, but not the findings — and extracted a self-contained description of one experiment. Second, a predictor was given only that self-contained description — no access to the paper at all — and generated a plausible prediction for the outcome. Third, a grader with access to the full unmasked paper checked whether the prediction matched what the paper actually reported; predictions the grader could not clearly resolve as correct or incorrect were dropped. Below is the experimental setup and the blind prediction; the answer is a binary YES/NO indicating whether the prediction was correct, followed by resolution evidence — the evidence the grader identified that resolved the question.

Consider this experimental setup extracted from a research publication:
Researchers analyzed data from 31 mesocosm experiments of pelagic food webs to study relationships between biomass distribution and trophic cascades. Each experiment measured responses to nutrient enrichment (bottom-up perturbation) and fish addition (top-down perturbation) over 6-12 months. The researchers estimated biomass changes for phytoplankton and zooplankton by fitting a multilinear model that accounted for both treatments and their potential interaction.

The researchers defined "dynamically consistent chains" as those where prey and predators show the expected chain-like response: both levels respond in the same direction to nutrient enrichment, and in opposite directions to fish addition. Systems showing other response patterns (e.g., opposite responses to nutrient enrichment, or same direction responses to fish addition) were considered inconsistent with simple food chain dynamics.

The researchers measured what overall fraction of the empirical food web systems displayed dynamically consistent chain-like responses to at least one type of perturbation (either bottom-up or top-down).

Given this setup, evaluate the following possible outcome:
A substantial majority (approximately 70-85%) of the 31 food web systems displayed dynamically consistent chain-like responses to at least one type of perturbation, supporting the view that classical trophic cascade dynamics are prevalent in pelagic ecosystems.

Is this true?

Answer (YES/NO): NO